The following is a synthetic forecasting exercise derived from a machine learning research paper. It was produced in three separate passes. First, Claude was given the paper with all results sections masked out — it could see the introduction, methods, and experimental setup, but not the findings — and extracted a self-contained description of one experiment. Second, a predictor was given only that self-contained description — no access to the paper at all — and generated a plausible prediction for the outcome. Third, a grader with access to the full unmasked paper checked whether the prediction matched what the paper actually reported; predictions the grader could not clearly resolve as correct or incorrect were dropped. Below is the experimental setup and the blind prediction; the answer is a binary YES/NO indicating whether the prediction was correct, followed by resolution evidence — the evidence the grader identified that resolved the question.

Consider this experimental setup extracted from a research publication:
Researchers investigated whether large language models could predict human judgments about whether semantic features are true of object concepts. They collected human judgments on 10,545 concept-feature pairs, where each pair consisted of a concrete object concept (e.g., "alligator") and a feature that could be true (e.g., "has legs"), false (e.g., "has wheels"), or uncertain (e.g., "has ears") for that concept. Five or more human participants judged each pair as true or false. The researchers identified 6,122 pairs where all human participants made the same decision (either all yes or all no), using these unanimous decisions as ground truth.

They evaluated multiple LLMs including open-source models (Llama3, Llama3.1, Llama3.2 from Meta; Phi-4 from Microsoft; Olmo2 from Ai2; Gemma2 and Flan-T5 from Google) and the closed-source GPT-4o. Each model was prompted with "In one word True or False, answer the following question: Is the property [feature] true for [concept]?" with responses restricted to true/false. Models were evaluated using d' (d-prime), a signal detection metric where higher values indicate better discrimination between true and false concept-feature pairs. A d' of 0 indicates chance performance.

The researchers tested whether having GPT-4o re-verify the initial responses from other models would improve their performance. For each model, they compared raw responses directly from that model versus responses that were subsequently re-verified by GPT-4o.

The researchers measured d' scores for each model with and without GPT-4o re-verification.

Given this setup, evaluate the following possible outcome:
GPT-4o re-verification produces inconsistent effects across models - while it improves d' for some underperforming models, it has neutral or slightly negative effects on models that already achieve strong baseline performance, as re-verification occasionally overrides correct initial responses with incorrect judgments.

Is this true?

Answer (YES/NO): NO